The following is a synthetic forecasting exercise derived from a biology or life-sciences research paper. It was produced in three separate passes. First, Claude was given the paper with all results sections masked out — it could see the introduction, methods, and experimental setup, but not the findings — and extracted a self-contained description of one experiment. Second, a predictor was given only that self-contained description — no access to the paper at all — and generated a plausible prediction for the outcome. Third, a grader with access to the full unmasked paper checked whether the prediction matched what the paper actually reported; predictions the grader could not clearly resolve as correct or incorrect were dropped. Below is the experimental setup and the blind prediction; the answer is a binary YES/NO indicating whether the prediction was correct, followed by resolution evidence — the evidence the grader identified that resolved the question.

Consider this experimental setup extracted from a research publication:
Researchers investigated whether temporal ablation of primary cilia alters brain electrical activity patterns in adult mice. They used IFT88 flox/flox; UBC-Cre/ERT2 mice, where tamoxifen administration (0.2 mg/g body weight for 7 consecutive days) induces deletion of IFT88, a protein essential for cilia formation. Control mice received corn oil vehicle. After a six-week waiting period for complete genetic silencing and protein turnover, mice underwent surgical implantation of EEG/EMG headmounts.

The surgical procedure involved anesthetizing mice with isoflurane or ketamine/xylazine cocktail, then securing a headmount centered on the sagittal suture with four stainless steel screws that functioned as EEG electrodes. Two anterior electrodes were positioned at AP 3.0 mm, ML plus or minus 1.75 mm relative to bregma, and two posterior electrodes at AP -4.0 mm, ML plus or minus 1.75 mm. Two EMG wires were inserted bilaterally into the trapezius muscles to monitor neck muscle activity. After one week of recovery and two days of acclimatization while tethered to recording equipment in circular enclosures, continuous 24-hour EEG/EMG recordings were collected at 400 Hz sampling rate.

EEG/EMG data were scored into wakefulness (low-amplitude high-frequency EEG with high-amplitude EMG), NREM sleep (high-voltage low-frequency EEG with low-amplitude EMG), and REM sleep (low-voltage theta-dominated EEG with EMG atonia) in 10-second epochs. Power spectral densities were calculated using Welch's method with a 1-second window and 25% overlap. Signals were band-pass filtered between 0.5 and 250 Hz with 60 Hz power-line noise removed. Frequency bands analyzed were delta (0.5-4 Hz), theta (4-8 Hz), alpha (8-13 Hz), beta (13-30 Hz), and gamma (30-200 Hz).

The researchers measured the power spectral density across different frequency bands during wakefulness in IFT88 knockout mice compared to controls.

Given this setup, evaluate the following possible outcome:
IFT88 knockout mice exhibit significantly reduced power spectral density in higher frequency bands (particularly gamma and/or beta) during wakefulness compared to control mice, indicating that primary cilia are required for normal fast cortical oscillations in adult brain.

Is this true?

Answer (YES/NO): NO